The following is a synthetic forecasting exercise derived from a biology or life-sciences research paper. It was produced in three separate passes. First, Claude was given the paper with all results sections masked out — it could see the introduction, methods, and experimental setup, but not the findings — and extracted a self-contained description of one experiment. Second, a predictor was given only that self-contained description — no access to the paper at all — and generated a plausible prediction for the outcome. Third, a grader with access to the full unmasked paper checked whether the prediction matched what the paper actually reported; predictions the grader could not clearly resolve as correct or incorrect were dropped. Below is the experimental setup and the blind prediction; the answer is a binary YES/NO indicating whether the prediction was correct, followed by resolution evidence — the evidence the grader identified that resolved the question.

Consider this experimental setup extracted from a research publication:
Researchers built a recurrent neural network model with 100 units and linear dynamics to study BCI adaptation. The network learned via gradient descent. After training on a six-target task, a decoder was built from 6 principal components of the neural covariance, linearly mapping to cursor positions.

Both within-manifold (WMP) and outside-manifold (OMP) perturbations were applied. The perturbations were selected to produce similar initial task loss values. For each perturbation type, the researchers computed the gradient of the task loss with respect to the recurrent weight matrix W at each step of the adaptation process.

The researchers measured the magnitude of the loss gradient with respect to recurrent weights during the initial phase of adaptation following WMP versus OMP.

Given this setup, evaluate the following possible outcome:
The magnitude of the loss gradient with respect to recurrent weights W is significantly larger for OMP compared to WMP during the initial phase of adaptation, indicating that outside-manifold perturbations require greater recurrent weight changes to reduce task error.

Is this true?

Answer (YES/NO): NO